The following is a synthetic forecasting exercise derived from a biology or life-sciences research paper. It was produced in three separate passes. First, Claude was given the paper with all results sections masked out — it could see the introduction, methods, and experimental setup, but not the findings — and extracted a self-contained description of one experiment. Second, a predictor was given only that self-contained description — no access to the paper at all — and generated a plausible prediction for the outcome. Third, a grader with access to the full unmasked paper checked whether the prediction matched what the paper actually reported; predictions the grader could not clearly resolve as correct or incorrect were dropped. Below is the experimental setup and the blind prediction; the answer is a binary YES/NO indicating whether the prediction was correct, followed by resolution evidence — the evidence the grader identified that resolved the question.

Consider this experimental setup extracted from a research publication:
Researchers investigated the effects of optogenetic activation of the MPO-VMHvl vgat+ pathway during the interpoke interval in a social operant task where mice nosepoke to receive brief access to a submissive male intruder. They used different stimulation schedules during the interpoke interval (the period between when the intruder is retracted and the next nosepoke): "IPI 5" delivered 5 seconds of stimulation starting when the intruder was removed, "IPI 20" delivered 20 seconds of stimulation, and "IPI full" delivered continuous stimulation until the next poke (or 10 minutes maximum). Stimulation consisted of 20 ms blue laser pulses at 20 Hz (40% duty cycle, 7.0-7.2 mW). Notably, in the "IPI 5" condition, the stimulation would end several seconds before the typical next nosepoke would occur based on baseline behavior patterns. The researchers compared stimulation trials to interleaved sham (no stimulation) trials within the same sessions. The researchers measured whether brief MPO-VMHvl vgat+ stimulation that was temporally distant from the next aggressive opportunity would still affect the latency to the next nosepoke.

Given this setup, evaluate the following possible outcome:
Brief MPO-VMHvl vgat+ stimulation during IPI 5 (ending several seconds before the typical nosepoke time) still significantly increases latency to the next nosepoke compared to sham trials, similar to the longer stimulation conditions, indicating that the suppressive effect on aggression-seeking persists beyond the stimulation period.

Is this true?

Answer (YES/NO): YES